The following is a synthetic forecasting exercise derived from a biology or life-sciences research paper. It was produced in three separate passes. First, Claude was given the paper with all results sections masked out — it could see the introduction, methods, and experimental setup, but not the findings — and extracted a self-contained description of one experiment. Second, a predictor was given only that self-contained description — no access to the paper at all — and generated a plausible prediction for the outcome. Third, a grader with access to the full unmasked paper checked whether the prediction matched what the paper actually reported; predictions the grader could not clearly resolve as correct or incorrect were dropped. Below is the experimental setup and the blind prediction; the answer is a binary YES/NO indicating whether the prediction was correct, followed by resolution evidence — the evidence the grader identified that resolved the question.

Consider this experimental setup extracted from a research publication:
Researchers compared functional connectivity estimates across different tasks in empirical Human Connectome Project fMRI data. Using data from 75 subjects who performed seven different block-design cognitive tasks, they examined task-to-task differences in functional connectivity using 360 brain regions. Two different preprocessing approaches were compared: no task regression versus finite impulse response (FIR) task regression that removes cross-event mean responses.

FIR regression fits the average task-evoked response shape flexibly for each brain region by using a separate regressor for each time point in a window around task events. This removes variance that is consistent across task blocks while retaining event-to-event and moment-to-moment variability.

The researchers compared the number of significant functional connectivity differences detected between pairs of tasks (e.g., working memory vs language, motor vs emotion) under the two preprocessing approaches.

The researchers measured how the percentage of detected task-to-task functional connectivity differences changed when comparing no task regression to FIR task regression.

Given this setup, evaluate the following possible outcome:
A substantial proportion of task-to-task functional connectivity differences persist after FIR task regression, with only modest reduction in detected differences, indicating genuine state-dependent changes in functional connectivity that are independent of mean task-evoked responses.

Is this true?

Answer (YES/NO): NO